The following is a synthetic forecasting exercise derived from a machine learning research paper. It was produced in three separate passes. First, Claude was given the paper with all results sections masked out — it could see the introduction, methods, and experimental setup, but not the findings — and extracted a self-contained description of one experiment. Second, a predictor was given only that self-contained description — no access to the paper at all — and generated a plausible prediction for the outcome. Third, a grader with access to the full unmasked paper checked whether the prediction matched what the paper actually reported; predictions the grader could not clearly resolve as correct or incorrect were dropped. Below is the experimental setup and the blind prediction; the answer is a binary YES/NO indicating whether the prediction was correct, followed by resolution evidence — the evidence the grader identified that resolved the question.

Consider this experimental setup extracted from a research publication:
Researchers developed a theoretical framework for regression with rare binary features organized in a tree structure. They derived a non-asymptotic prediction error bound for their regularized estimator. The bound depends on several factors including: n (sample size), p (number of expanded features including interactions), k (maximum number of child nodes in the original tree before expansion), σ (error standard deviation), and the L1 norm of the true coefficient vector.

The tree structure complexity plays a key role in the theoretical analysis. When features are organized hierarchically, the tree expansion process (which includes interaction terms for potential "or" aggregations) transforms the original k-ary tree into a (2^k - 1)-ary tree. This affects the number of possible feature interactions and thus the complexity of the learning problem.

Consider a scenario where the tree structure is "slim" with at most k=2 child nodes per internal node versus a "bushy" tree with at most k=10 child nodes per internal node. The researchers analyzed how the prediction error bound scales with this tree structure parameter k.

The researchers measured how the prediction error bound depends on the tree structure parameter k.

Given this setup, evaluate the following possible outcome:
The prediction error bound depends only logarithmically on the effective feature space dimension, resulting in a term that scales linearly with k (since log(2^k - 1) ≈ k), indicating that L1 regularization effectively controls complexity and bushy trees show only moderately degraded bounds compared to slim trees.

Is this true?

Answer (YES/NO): NO